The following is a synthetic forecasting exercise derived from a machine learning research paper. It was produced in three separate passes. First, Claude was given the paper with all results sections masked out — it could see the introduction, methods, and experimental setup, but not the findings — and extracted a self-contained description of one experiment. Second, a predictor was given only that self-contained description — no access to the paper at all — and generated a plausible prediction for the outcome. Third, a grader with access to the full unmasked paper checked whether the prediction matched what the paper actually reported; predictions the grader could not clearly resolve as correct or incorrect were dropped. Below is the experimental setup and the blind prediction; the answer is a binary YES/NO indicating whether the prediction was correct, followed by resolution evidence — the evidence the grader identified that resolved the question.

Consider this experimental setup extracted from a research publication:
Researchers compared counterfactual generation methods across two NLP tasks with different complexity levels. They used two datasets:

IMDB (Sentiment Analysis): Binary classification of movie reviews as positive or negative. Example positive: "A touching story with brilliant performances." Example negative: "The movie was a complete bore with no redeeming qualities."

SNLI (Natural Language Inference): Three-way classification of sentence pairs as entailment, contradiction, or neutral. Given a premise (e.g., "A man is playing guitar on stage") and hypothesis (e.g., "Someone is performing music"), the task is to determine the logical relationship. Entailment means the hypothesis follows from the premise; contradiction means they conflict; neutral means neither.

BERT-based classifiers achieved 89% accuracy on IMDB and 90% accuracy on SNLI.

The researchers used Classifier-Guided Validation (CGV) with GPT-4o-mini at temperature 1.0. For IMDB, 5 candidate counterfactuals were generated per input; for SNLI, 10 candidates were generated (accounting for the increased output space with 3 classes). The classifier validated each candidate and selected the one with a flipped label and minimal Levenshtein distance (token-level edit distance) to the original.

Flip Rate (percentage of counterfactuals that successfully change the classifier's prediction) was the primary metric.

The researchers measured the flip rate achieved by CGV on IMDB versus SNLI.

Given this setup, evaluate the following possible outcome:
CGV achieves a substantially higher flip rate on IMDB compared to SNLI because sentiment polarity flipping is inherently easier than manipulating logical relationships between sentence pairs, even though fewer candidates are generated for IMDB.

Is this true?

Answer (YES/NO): YES